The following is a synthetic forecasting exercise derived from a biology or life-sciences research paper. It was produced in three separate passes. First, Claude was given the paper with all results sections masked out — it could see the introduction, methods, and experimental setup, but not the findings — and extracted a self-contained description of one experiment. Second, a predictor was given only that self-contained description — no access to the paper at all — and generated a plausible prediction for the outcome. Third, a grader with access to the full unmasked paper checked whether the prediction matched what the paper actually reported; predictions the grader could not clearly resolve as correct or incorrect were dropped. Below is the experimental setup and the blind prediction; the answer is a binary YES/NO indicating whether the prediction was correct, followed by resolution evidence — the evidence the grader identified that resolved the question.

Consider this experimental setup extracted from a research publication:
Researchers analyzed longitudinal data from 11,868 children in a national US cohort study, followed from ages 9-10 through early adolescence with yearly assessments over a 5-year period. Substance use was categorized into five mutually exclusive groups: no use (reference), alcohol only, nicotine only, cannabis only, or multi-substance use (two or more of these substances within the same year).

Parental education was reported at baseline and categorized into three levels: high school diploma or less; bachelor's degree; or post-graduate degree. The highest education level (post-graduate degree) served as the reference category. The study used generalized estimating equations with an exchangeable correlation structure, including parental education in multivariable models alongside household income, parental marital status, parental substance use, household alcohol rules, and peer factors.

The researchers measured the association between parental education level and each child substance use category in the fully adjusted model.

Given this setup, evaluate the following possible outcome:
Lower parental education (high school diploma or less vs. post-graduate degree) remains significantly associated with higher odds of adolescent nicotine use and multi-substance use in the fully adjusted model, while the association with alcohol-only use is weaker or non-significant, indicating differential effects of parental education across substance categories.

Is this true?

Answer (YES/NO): YES